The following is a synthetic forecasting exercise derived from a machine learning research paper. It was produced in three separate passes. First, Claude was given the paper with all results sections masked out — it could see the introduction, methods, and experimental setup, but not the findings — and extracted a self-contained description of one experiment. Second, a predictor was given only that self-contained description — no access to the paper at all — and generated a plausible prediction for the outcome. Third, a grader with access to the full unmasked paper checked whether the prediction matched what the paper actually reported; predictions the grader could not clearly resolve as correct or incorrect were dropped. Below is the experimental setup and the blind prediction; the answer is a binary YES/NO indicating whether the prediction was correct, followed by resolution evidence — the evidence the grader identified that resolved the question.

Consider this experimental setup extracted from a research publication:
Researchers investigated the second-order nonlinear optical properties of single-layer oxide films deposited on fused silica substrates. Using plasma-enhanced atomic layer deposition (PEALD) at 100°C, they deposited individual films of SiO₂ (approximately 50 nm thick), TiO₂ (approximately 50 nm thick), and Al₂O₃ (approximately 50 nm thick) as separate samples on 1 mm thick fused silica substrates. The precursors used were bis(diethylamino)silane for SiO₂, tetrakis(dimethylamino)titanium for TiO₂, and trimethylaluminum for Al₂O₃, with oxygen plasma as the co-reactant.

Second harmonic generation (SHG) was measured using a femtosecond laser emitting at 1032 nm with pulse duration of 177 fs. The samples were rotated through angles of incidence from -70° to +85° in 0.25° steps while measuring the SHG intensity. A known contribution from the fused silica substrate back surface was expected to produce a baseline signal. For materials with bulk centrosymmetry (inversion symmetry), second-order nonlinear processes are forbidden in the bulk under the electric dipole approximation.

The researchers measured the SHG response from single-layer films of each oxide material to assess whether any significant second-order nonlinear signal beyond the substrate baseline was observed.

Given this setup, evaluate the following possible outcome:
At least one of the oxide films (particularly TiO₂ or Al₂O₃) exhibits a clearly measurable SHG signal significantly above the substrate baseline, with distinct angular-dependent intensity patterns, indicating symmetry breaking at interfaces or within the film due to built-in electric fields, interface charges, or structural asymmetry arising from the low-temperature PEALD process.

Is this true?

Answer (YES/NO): NO